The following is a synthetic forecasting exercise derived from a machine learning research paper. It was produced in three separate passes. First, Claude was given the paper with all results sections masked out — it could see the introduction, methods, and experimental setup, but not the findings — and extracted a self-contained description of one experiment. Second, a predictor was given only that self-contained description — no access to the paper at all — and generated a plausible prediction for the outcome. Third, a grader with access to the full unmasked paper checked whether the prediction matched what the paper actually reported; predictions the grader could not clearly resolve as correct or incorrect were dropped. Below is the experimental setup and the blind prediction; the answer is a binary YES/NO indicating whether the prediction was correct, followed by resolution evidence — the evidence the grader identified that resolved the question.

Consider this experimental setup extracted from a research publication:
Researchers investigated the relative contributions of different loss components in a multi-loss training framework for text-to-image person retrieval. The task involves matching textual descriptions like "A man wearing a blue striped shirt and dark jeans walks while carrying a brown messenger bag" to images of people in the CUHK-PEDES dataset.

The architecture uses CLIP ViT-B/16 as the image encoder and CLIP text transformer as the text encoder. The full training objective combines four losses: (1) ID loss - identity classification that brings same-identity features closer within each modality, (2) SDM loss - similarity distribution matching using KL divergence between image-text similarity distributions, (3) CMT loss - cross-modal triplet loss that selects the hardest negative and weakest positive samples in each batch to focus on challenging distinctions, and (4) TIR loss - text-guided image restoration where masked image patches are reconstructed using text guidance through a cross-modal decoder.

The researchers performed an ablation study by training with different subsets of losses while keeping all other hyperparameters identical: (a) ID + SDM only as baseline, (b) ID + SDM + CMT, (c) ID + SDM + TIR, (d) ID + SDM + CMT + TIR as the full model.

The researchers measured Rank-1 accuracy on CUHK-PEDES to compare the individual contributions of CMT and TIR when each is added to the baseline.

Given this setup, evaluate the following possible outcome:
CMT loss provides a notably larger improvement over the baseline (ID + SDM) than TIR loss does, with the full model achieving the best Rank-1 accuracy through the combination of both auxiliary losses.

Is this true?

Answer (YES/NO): NO